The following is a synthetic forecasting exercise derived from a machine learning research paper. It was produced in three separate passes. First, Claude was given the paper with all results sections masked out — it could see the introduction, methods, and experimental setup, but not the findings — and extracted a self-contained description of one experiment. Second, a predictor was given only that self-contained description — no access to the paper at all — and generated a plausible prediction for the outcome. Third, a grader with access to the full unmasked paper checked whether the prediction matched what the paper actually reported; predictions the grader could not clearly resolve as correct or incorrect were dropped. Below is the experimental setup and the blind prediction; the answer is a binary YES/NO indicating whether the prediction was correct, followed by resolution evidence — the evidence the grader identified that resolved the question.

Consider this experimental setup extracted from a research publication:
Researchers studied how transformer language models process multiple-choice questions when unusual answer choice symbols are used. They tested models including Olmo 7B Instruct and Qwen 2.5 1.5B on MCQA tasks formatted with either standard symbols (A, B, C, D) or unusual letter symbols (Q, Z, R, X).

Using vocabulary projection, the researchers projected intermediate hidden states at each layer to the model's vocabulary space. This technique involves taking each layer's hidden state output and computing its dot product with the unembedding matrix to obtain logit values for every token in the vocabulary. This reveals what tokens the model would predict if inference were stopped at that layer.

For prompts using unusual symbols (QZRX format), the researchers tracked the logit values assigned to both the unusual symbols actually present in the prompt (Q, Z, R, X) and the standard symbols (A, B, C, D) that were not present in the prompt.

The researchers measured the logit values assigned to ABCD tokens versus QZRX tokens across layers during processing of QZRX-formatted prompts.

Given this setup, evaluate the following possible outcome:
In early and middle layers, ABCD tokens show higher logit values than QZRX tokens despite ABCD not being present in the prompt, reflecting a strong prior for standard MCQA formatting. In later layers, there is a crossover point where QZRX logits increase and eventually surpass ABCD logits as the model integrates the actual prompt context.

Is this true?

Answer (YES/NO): YES